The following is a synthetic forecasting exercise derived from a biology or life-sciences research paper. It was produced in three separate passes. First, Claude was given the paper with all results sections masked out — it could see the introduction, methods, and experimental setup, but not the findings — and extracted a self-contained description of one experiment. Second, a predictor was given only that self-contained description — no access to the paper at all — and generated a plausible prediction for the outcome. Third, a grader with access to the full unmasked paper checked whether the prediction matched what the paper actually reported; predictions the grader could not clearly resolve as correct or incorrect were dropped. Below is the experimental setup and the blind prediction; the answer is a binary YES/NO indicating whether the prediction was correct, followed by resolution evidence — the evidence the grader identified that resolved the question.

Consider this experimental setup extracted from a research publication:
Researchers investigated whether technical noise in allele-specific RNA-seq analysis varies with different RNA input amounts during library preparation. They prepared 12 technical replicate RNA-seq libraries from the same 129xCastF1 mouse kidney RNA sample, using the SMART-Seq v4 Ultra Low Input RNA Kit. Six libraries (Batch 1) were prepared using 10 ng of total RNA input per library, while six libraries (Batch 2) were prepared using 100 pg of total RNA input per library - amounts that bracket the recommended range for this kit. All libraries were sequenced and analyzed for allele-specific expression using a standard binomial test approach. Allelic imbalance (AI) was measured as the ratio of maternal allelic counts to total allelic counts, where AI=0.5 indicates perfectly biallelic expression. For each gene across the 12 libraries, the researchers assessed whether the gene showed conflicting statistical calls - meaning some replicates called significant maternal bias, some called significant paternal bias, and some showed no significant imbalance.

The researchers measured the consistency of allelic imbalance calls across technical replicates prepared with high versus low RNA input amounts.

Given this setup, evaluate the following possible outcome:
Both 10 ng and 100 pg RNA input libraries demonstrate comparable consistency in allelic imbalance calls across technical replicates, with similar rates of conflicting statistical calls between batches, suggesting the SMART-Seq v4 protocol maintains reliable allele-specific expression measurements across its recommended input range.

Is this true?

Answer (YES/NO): NO